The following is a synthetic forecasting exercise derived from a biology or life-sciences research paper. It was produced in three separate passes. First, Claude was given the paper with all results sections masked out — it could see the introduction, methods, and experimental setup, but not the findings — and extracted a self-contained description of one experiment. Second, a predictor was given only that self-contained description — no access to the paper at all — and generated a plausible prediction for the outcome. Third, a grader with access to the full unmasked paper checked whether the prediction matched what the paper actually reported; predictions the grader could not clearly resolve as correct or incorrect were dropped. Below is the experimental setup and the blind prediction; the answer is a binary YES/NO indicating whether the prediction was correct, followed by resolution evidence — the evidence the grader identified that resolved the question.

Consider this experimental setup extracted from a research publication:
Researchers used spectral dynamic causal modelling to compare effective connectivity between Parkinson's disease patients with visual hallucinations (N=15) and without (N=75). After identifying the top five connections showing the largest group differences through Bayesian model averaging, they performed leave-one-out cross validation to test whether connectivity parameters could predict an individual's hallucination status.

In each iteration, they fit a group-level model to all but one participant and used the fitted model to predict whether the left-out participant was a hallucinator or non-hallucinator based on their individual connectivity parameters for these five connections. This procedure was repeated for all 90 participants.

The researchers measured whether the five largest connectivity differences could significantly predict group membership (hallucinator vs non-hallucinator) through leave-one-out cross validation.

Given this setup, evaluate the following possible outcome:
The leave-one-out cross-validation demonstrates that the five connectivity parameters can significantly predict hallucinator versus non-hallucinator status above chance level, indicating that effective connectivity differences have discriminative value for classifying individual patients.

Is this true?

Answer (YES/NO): YES